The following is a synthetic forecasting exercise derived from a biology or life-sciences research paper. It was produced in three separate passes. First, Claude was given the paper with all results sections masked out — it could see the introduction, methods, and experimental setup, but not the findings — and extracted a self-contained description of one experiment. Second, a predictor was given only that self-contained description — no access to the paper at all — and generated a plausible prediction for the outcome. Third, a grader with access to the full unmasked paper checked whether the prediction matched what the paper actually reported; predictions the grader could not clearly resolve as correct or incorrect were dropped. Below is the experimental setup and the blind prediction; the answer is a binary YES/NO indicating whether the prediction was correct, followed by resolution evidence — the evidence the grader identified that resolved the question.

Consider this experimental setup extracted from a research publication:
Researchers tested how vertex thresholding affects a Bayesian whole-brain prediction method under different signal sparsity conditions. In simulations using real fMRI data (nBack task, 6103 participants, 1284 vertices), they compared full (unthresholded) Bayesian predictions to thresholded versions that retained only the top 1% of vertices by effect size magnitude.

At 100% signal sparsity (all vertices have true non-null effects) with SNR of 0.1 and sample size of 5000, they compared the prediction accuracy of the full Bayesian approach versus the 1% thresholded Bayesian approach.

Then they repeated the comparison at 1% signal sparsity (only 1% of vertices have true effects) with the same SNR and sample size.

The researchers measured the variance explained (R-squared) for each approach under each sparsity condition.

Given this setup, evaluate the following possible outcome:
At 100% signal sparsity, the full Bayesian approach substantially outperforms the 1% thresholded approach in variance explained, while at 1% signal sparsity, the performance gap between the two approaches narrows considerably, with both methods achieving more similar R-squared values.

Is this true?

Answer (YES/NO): NO